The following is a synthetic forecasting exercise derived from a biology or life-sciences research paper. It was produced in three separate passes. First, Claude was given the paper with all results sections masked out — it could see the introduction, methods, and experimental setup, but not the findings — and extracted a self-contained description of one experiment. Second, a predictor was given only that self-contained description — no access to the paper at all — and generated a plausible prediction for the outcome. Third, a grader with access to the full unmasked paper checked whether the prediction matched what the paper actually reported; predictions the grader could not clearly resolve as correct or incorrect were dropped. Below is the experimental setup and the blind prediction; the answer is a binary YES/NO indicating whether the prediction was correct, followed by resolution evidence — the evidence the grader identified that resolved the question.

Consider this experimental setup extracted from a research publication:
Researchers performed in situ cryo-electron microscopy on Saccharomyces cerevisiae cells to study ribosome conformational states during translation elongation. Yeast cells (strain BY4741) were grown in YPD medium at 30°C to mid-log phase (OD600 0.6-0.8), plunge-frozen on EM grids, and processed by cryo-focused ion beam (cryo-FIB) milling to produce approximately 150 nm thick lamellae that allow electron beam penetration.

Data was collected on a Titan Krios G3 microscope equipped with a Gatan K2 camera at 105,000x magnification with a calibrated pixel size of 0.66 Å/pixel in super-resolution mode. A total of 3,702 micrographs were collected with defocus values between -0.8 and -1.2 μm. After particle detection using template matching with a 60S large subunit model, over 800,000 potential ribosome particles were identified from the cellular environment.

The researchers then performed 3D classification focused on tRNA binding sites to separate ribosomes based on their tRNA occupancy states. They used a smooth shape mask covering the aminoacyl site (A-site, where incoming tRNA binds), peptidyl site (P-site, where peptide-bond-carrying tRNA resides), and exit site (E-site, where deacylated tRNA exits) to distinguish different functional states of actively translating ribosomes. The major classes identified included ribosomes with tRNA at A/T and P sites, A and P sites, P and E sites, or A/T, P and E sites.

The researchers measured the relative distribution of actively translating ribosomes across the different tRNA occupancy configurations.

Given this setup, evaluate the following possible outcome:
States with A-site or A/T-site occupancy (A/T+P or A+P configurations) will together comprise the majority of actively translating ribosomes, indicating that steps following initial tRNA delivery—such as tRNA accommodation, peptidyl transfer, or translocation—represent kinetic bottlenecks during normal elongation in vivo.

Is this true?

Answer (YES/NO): YES